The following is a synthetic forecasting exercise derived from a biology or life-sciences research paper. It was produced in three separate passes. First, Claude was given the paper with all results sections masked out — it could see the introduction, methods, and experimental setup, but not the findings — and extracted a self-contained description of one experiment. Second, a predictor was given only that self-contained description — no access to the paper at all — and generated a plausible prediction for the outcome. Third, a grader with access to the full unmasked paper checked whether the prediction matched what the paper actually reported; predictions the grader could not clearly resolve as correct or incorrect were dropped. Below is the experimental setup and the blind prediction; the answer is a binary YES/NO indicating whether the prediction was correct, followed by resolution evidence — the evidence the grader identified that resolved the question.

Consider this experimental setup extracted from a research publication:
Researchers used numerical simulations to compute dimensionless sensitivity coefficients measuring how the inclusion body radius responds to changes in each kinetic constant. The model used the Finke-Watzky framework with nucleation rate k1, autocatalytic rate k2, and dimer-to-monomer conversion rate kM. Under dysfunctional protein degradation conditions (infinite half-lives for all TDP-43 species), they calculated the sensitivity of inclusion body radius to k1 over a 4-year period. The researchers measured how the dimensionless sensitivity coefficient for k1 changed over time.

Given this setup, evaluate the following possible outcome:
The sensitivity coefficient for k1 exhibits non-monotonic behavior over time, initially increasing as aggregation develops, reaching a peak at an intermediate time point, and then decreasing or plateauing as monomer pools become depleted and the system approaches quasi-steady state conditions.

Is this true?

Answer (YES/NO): NO